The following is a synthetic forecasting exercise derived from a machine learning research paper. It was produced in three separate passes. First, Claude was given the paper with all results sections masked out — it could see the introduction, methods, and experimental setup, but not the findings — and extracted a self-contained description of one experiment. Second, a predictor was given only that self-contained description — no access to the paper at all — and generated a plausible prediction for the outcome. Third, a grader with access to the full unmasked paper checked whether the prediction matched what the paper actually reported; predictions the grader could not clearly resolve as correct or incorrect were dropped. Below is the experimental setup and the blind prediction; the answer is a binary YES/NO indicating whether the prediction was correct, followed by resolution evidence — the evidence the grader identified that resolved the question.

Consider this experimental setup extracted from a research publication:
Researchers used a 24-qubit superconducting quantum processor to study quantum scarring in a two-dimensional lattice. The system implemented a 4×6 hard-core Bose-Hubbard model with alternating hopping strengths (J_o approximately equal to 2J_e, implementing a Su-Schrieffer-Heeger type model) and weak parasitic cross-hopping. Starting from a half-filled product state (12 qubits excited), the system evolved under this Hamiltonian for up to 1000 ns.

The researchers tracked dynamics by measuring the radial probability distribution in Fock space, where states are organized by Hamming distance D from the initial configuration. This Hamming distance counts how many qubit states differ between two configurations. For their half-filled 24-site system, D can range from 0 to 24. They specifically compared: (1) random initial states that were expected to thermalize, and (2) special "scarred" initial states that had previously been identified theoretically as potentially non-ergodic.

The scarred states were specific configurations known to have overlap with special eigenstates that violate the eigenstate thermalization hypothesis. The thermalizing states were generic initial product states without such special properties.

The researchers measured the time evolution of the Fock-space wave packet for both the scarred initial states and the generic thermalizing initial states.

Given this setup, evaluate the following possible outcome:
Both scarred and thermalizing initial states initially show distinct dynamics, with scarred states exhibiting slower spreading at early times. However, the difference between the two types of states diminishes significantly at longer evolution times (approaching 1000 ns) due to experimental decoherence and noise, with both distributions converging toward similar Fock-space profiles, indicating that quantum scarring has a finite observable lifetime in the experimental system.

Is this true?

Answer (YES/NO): NO